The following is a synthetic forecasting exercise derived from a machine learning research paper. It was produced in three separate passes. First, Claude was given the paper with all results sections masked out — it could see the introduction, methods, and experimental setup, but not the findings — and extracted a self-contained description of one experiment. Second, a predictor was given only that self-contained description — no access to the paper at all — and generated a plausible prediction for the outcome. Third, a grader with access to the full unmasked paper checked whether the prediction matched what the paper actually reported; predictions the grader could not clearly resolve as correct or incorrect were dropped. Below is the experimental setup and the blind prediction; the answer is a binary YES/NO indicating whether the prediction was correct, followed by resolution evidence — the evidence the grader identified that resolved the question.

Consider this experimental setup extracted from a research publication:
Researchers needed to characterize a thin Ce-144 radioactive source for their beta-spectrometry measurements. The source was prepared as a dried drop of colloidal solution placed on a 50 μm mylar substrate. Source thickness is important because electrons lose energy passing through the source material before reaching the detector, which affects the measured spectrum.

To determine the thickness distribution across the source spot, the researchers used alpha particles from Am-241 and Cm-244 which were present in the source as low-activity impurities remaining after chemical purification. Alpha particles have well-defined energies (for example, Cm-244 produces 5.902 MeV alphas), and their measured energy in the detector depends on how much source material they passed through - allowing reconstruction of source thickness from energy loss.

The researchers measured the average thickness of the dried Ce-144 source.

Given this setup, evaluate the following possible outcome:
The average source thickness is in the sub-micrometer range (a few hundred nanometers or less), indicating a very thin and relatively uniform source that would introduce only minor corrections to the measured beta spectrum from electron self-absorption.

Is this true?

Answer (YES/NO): NO